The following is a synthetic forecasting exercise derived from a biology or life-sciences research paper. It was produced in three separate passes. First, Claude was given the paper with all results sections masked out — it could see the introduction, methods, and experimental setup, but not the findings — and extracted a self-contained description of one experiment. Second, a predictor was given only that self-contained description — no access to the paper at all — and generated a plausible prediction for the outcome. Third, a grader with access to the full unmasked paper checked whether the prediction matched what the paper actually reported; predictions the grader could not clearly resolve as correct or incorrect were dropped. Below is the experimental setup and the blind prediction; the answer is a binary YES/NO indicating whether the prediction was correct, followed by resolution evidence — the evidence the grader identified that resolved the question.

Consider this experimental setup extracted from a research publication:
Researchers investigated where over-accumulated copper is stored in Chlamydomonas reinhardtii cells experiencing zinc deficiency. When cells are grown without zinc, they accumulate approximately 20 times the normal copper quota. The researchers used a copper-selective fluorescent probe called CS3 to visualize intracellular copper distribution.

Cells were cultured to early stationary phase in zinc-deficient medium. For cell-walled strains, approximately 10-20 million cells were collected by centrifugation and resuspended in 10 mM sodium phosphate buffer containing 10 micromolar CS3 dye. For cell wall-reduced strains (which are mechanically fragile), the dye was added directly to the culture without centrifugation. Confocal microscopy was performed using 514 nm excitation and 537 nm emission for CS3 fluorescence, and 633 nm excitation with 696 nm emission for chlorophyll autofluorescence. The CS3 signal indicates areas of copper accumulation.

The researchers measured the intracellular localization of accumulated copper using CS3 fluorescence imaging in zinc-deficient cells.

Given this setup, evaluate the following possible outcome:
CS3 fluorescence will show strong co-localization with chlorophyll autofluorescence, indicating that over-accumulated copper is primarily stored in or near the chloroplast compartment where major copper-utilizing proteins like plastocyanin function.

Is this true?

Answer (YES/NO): NO